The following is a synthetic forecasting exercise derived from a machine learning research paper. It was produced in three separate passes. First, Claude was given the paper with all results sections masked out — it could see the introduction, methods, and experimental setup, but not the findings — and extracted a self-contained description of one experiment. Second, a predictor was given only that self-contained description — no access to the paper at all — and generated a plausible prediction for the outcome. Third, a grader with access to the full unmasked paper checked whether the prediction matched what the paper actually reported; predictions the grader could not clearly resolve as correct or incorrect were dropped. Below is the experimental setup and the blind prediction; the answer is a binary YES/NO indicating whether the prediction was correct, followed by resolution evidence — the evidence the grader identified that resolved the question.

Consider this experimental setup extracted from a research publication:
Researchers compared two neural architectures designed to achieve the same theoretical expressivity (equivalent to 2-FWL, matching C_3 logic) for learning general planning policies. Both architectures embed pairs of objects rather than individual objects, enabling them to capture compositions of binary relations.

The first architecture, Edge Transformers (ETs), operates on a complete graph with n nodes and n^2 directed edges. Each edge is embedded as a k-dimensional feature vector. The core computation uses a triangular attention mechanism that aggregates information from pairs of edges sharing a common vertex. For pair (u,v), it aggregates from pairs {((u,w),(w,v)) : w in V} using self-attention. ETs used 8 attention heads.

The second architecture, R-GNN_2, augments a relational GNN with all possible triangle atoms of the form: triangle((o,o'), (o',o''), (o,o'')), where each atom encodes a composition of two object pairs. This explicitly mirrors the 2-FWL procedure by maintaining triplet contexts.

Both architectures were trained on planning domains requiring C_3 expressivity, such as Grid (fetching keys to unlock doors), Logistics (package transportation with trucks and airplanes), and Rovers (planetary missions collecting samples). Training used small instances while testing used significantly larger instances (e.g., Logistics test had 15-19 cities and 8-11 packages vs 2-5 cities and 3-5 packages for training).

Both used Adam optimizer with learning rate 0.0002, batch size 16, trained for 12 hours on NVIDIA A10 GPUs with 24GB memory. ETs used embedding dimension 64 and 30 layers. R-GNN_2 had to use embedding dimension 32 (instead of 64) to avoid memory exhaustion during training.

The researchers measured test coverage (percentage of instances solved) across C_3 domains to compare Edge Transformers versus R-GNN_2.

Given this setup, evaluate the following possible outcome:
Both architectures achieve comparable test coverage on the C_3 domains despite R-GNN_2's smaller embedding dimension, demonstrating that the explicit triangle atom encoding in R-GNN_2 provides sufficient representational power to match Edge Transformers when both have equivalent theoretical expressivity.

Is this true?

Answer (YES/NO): NO